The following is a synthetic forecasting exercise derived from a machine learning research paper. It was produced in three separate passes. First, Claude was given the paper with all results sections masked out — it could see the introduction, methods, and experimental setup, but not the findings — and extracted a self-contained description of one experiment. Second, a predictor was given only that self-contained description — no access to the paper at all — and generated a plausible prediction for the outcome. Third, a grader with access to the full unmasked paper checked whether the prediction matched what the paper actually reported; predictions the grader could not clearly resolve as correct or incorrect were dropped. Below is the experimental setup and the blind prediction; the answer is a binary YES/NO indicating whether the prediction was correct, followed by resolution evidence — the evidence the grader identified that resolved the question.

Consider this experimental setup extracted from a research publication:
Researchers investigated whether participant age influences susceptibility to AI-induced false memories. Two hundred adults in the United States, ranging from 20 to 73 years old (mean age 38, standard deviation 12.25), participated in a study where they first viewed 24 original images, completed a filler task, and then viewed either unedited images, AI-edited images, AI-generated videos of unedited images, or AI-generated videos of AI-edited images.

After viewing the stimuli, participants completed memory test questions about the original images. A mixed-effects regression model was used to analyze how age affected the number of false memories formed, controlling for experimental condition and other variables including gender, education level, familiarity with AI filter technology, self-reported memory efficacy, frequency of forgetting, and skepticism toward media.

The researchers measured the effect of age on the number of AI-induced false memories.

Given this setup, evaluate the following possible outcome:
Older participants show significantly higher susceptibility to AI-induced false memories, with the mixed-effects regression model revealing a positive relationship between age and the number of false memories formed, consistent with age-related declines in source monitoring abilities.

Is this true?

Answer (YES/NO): NO